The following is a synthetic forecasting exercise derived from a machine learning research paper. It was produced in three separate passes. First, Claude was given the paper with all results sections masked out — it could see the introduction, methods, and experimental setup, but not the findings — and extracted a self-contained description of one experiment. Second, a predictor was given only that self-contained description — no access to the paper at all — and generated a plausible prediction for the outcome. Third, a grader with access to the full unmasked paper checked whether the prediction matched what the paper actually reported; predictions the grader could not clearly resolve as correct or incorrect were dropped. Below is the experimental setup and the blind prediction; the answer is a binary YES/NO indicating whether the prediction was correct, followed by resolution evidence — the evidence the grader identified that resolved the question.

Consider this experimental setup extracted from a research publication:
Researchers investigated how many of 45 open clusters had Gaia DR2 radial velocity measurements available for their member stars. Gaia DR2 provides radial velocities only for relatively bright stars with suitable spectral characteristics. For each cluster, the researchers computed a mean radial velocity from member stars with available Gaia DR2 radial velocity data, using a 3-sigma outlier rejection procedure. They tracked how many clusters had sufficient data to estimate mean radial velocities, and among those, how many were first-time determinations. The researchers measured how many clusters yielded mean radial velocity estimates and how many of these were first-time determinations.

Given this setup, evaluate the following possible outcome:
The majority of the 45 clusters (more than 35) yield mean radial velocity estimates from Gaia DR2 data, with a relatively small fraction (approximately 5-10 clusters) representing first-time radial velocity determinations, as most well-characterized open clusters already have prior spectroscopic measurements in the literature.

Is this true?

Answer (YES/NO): NO